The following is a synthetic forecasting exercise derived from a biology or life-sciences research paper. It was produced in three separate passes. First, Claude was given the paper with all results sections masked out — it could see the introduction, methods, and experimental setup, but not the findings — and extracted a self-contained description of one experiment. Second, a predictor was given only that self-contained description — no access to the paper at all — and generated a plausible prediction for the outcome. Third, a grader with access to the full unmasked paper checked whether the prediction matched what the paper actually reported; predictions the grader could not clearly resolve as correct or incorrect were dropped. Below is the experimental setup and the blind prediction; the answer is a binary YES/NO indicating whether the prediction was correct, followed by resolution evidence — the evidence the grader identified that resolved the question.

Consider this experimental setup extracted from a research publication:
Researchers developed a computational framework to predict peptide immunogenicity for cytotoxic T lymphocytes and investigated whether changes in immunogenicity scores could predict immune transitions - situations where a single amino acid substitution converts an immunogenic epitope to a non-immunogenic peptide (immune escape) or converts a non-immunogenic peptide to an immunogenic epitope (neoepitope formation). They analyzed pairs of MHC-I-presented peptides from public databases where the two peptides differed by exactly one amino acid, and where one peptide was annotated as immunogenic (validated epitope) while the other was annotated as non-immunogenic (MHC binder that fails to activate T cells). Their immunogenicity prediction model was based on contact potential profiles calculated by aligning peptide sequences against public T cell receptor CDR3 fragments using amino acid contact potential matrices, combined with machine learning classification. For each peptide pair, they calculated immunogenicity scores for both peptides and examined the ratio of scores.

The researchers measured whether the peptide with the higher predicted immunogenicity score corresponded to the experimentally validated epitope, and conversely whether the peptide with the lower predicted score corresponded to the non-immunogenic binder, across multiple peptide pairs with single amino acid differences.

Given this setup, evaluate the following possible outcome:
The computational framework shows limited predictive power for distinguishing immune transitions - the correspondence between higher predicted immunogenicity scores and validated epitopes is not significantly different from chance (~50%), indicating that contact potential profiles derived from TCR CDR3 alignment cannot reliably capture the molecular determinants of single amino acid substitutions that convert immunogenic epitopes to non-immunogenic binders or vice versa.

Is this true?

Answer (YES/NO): NO